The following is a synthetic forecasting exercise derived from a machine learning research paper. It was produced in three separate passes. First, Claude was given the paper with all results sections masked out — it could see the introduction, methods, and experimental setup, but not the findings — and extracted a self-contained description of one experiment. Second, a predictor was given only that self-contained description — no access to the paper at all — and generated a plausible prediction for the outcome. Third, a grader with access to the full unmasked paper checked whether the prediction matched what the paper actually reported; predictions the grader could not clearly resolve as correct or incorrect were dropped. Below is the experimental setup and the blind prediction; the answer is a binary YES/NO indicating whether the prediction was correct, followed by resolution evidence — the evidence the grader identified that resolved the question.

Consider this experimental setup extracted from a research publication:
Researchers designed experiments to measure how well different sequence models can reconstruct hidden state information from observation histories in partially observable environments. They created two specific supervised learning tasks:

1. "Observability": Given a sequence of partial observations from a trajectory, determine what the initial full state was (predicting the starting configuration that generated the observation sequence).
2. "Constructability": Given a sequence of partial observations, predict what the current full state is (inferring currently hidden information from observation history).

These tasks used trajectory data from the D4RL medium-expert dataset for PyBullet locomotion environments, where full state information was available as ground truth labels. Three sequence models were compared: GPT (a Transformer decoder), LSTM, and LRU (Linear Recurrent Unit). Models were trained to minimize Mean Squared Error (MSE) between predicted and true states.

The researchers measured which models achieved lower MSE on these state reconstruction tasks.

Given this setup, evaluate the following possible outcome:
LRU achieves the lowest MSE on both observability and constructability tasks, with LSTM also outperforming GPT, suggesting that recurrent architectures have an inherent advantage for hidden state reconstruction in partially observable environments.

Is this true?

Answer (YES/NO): NO